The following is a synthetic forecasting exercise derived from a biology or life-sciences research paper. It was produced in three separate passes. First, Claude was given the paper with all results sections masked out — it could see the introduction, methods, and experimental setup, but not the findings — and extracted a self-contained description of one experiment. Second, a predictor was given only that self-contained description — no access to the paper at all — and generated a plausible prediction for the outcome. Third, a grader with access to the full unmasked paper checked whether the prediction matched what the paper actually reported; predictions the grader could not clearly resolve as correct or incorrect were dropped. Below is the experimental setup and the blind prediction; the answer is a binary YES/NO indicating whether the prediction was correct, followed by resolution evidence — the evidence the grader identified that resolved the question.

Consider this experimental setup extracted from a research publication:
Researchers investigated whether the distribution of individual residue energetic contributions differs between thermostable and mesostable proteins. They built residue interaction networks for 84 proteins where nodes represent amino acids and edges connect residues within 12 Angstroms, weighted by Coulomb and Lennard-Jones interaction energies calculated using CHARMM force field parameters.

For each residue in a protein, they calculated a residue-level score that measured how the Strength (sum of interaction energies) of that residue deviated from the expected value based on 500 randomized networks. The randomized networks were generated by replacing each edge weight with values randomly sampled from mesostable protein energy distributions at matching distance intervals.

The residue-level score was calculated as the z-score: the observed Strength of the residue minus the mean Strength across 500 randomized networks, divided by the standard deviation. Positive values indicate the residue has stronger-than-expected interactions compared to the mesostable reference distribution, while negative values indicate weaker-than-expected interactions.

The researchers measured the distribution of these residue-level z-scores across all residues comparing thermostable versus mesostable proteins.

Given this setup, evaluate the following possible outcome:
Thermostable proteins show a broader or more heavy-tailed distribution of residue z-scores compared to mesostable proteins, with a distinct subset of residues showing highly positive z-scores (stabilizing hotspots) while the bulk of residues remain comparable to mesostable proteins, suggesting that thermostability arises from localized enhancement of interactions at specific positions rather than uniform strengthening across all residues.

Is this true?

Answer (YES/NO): NO